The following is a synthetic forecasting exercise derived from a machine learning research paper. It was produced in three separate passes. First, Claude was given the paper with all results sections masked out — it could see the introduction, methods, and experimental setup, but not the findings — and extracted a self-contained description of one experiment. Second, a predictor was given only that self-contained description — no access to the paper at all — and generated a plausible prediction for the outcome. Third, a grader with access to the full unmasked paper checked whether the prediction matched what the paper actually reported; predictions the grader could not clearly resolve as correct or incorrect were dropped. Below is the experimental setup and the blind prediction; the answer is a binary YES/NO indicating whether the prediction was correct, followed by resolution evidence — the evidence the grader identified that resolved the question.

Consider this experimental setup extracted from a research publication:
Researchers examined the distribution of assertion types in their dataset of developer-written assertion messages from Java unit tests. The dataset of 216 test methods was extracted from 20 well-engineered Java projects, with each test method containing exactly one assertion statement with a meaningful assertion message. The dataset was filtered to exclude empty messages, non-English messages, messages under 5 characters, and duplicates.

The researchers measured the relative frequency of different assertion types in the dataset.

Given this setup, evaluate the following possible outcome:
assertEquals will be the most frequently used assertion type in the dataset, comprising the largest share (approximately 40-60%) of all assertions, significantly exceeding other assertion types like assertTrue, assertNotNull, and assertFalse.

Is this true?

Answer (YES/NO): NO